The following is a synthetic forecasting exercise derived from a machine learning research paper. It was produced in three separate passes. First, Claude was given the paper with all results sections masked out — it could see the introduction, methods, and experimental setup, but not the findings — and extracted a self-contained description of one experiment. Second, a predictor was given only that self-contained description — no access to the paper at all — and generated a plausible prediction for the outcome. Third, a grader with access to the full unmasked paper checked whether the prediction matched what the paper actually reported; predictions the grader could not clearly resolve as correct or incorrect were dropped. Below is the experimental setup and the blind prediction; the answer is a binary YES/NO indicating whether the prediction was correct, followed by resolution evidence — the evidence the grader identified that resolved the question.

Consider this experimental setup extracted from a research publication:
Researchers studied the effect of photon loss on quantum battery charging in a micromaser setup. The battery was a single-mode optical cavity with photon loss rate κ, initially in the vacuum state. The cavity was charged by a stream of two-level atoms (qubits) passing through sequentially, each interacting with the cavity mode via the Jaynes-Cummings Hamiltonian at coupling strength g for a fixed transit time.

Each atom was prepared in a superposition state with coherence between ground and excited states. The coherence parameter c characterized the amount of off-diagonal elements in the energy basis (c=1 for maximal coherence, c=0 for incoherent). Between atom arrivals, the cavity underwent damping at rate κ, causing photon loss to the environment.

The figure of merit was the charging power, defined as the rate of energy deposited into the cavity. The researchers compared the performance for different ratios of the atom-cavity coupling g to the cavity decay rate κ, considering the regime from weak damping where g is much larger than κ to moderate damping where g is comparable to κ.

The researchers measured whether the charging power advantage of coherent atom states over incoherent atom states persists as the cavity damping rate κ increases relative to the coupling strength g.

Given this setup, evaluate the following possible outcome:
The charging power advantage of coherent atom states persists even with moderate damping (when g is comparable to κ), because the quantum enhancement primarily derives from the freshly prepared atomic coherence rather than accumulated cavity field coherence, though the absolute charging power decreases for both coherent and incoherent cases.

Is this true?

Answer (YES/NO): NO